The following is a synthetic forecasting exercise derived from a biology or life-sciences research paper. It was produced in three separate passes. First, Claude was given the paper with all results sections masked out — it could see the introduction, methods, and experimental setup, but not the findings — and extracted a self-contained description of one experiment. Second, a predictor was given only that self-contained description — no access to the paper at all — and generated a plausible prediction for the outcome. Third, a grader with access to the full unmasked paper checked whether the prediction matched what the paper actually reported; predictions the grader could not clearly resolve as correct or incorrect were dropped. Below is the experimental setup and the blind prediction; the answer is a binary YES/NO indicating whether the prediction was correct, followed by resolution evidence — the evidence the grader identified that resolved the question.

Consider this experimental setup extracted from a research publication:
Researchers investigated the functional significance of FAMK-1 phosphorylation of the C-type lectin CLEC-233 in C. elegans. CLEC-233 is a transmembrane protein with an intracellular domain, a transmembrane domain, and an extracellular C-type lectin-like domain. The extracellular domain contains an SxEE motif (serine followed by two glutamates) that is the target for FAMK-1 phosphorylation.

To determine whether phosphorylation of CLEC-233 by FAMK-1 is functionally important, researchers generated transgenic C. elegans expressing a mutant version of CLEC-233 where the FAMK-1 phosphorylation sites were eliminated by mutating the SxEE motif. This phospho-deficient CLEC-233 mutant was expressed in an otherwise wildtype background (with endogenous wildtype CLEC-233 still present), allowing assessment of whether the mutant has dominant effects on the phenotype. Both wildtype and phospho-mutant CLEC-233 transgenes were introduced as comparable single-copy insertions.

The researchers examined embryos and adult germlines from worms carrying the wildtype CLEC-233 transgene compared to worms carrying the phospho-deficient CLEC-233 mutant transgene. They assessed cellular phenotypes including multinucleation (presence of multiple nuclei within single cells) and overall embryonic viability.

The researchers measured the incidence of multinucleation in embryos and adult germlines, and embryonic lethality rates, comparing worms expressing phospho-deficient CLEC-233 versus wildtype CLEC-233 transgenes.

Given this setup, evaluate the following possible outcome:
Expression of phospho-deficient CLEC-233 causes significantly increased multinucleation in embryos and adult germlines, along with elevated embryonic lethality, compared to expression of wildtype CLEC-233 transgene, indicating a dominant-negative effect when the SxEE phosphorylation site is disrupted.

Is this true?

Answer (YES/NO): NO